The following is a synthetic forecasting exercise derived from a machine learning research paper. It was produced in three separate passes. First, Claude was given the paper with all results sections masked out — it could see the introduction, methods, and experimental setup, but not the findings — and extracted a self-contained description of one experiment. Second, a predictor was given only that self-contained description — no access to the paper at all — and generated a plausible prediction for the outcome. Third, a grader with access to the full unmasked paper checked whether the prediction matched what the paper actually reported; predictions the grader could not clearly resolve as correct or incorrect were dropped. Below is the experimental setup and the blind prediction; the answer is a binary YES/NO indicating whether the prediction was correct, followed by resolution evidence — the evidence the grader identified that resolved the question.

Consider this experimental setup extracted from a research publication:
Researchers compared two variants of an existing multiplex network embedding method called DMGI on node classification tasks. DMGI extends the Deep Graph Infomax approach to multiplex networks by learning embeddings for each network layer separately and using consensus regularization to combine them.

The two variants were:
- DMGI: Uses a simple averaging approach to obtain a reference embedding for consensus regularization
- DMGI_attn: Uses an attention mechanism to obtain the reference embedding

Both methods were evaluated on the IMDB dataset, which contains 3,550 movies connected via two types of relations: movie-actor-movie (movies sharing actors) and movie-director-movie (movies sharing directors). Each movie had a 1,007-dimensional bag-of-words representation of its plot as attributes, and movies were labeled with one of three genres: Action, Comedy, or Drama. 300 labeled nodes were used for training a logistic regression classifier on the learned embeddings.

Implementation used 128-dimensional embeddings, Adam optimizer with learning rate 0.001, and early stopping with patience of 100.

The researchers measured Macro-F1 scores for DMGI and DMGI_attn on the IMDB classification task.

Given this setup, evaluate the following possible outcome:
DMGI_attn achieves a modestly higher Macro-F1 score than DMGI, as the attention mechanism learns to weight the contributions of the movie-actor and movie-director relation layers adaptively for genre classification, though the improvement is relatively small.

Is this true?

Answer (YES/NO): NO